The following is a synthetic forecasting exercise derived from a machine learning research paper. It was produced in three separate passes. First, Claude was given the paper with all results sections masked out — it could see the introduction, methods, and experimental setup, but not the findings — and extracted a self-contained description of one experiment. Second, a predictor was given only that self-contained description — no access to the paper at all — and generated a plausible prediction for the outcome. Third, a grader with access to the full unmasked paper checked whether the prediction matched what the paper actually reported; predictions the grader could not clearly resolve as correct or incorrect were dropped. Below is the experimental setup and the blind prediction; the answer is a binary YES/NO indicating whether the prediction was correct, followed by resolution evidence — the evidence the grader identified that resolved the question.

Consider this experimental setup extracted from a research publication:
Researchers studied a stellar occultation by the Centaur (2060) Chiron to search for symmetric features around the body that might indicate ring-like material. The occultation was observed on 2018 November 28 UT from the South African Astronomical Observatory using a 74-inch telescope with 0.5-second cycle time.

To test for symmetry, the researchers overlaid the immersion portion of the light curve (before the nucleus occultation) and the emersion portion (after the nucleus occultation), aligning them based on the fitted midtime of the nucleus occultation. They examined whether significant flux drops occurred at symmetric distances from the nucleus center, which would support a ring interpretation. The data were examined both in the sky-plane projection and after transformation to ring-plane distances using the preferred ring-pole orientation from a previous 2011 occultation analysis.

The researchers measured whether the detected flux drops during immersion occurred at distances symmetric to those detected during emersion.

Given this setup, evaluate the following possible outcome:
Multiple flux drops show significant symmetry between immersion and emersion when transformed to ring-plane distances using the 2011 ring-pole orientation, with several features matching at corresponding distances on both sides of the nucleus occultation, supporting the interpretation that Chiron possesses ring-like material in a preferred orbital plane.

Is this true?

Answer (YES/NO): NO